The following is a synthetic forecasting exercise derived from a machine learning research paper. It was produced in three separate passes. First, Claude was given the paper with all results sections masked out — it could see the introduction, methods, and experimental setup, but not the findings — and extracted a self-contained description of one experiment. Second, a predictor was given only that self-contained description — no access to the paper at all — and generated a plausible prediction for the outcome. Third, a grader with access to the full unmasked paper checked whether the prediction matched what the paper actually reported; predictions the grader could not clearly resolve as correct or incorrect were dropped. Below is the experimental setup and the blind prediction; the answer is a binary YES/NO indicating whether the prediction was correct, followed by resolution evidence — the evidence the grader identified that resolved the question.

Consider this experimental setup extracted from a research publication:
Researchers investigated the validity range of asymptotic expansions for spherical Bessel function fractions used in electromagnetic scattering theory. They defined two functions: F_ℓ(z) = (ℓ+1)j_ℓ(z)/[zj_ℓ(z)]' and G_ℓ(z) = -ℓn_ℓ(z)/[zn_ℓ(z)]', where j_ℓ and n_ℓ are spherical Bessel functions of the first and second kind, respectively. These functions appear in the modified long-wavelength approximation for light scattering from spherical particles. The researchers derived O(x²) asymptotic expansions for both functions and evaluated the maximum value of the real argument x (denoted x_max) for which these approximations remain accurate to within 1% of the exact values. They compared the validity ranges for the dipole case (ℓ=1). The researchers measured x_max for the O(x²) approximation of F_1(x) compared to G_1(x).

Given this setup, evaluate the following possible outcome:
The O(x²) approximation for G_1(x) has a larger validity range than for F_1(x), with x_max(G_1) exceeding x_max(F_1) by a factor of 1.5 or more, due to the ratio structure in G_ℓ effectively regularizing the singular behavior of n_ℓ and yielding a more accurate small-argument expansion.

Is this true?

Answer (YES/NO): NO